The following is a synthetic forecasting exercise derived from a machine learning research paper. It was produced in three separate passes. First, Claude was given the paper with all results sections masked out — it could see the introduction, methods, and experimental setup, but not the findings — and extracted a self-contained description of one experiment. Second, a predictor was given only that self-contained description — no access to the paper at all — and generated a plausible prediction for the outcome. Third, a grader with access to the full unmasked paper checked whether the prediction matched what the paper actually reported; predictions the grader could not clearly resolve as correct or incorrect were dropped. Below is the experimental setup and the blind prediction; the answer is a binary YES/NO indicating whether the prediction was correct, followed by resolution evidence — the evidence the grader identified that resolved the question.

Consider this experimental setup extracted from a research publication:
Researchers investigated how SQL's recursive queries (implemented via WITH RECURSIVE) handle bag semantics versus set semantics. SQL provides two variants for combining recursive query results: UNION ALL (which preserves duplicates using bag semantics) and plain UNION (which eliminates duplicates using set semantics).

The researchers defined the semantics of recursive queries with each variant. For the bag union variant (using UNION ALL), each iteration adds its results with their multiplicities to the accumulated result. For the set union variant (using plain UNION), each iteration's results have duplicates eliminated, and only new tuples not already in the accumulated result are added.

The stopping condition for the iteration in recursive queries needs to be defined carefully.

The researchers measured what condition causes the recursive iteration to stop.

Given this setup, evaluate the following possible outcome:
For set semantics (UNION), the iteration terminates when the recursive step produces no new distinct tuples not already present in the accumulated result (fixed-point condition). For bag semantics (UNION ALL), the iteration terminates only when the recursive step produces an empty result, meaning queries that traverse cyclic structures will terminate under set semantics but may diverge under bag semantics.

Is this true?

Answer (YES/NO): YES